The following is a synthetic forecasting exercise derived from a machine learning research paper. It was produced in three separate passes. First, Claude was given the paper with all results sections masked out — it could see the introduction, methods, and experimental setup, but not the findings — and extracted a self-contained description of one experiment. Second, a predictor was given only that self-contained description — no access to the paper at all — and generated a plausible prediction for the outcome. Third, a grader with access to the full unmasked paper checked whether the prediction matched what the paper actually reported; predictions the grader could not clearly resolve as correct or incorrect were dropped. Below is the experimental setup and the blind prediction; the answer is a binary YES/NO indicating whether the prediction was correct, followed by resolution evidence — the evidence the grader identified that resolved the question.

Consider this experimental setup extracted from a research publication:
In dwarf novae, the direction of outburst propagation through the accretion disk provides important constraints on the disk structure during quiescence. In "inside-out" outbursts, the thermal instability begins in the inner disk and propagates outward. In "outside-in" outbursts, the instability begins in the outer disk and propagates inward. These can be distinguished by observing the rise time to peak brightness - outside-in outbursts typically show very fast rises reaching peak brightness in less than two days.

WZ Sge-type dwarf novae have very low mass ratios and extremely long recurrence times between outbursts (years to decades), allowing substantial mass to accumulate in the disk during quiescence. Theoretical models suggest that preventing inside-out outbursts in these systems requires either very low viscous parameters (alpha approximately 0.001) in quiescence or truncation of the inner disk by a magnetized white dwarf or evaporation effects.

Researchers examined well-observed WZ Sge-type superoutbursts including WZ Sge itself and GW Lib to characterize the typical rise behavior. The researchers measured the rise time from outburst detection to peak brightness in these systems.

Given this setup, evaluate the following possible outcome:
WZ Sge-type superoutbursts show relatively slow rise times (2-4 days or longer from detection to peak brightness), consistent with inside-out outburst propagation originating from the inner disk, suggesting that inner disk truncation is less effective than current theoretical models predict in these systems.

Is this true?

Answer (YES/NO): NO